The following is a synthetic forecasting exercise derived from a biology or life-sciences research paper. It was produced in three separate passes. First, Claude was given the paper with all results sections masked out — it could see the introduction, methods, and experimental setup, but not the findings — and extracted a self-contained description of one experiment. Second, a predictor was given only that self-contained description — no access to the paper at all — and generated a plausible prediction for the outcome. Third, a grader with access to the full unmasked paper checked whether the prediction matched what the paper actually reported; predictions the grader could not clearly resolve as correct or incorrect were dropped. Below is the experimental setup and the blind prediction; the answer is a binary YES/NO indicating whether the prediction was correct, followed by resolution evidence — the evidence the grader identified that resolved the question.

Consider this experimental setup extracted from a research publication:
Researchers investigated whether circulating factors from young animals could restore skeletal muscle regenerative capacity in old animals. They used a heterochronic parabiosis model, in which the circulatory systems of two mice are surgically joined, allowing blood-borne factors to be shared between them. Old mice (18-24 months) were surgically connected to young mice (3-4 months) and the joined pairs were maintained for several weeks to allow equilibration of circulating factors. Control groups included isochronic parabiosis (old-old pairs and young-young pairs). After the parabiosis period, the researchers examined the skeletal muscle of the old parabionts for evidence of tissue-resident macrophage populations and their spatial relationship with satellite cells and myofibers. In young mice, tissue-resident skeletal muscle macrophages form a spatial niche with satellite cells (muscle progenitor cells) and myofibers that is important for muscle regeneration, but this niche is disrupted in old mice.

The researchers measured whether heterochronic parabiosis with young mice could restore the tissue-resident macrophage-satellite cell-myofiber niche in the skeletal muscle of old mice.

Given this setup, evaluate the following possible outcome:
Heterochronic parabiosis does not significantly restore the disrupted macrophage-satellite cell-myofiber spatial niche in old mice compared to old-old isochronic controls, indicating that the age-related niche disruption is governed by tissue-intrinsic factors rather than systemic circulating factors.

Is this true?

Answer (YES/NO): YES